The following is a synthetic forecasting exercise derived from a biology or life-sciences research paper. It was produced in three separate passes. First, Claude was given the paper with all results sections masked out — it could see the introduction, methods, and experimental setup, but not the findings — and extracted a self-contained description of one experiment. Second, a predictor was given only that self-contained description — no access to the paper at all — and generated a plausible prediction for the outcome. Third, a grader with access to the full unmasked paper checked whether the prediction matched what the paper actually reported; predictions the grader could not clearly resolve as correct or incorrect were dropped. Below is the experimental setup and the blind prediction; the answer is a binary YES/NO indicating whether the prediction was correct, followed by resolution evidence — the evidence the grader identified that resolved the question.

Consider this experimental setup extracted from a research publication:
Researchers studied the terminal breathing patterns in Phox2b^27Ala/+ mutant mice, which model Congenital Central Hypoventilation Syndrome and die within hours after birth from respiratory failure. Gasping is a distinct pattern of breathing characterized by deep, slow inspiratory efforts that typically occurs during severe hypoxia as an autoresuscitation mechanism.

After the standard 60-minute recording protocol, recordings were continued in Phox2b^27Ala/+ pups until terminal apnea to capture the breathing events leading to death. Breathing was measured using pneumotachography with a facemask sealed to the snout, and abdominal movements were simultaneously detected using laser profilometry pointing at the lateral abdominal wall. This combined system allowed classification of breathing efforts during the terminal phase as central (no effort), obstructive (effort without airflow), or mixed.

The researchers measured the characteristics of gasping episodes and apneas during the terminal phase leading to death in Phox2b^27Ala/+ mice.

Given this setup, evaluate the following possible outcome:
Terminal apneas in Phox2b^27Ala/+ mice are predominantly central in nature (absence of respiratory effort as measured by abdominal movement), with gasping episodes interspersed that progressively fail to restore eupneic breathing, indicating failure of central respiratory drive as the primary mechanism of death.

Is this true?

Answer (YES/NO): NO